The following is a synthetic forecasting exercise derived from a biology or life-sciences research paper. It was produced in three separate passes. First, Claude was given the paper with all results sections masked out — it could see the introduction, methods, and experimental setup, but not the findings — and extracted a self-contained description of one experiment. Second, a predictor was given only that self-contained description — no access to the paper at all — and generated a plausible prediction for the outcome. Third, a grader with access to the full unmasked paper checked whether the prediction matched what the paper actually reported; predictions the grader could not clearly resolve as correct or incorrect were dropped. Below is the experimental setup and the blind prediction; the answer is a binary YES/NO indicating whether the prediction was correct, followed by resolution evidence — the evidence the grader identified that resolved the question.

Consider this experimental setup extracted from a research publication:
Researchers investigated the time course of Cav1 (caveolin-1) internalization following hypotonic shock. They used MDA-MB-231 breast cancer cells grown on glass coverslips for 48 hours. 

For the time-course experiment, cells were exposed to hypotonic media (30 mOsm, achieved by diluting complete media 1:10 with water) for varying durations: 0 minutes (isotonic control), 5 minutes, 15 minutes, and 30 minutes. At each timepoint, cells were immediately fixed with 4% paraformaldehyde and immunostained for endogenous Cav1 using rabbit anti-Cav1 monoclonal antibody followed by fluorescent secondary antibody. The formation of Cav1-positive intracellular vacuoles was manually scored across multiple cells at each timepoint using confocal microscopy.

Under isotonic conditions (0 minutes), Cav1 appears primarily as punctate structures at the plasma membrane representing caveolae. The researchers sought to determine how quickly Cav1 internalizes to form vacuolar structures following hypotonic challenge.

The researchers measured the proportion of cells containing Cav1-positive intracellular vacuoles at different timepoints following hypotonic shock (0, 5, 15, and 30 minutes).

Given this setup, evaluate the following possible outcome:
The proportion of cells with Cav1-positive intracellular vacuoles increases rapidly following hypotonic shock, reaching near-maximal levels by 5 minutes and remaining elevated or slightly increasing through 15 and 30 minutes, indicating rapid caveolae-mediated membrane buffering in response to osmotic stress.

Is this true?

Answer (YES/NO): NO